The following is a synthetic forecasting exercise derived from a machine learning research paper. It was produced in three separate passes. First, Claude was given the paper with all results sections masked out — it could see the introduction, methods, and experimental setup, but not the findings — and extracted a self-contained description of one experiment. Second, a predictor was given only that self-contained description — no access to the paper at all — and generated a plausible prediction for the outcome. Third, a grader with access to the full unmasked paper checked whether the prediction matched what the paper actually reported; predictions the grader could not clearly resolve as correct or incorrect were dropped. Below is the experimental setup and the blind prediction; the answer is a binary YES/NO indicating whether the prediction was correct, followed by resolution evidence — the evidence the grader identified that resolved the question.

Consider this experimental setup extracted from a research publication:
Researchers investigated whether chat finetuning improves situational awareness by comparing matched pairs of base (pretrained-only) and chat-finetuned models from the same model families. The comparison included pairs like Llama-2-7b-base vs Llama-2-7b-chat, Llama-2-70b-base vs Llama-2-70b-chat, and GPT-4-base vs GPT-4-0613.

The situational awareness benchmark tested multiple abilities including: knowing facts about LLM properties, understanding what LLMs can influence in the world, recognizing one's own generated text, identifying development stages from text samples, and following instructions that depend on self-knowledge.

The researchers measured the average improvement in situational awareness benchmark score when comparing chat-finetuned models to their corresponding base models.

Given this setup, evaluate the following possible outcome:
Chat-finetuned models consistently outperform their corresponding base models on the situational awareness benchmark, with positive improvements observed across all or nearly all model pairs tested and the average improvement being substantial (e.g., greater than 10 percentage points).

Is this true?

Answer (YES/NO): NO